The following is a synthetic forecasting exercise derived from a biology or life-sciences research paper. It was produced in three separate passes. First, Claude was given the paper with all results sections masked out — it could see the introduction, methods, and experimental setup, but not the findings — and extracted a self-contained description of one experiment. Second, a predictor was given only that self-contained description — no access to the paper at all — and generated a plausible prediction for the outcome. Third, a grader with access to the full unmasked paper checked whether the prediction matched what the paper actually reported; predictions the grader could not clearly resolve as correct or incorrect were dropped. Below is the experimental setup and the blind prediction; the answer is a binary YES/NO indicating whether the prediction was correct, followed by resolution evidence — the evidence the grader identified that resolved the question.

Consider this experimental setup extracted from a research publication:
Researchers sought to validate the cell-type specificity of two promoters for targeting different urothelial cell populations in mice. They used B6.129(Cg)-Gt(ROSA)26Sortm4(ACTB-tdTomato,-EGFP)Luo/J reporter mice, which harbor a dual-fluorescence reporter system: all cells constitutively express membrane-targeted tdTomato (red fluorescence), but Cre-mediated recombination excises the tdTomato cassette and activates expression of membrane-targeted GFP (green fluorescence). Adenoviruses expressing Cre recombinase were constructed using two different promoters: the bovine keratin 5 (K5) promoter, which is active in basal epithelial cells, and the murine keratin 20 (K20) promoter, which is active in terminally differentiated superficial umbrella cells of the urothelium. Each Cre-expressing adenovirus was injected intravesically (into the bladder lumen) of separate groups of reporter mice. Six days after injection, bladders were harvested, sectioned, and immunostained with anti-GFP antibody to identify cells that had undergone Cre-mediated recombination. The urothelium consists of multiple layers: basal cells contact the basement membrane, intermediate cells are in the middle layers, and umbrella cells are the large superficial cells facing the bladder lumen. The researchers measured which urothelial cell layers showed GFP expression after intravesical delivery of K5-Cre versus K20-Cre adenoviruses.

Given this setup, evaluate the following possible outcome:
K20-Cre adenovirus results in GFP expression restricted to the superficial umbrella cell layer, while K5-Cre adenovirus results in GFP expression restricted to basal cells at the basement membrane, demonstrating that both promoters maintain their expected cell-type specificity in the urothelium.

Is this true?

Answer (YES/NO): YES